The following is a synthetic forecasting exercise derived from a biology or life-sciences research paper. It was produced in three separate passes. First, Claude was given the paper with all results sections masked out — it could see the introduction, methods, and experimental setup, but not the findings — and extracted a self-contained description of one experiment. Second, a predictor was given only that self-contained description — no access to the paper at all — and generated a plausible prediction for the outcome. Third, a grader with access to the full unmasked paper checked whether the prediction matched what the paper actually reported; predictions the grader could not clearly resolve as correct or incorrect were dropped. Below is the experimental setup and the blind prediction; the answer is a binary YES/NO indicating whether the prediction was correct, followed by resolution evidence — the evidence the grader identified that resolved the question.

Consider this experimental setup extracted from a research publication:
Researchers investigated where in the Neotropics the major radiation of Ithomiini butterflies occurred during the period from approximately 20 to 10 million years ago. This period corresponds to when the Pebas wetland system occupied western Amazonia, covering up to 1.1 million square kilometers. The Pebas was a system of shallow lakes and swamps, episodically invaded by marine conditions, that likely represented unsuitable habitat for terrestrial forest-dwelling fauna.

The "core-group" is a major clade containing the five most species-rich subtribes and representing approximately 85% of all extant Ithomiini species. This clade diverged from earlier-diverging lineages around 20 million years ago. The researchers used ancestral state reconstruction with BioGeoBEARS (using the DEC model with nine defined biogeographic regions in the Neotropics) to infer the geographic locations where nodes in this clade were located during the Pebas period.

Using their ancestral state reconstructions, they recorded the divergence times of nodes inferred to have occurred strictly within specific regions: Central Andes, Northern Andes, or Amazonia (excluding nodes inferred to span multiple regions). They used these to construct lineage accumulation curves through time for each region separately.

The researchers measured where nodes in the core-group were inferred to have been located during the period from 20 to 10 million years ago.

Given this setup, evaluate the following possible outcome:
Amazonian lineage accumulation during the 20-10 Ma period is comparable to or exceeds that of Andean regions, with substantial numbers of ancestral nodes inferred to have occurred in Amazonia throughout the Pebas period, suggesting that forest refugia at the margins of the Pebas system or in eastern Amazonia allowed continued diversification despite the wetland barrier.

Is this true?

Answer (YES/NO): NO